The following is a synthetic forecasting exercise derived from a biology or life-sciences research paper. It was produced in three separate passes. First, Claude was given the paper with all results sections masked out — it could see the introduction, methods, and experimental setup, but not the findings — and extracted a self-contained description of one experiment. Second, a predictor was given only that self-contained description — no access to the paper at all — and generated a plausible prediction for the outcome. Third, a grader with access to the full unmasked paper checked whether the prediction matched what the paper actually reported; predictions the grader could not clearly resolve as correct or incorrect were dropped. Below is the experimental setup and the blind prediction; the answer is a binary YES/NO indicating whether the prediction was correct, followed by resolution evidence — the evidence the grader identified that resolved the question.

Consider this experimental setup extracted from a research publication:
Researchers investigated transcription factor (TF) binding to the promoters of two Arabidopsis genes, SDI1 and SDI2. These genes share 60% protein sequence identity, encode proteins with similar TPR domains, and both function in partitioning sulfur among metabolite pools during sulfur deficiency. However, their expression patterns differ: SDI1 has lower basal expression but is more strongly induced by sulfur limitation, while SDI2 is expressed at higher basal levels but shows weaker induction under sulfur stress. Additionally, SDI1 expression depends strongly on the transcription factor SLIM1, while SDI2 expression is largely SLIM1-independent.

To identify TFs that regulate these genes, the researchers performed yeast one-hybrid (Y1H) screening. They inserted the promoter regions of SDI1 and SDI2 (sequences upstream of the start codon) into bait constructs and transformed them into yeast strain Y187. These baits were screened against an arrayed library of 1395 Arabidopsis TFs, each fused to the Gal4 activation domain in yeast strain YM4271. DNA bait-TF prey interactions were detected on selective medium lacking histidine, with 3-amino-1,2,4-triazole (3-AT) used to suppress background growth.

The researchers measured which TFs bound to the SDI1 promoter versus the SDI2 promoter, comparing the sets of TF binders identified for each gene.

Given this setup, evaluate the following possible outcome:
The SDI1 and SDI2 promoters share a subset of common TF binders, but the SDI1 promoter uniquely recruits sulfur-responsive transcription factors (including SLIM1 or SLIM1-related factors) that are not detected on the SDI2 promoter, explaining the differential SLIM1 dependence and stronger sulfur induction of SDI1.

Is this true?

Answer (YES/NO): NO